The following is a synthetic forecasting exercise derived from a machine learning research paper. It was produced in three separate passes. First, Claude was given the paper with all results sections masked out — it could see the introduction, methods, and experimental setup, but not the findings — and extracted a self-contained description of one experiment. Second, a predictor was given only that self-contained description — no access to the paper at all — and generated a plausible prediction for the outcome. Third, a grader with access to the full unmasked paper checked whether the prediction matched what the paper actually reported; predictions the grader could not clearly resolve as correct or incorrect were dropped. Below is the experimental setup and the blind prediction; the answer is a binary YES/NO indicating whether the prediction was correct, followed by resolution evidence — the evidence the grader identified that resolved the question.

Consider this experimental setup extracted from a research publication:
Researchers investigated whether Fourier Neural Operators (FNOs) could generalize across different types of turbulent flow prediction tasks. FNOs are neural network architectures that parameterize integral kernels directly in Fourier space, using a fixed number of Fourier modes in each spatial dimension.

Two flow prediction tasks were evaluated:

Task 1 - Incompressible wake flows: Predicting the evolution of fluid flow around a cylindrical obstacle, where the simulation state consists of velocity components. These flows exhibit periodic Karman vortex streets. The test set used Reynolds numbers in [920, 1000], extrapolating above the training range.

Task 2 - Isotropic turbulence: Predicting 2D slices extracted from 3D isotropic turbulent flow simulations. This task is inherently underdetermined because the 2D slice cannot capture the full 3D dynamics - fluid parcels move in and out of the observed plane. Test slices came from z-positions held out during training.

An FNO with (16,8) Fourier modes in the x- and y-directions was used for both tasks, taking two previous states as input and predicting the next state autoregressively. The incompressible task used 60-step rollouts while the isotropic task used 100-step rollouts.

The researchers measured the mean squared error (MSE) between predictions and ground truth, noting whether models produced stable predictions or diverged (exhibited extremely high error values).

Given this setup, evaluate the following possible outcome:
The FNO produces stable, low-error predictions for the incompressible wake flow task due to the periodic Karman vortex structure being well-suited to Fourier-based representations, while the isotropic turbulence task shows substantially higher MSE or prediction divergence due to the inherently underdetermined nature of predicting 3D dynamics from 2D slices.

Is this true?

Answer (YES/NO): YES